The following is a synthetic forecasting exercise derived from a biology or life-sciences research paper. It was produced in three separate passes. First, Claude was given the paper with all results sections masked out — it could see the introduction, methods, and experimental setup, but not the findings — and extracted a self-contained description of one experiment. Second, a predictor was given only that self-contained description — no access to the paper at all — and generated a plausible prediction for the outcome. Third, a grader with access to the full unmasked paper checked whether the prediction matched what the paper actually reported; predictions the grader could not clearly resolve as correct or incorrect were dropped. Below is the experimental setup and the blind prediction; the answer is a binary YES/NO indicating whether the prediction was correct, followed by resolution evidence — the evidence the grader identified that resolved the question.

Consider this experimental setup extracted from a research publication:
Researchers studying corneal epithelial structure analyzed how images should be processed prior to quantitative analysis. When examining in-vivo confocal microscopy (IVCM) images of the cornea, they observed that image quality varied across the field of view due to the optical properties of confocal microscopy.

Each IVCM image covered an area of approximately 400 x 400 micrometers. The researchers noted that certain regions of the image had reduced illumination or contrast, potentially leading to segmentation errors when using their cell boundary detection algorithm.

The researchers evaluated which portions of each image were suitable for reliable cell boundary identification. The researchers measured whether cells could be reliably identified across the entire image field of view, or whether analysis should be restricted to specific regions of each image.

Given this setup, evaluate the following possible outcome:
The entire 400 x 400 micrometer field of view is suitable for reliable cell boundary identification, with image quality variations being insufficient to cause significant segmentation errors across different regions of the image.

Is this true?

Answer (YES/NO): NO